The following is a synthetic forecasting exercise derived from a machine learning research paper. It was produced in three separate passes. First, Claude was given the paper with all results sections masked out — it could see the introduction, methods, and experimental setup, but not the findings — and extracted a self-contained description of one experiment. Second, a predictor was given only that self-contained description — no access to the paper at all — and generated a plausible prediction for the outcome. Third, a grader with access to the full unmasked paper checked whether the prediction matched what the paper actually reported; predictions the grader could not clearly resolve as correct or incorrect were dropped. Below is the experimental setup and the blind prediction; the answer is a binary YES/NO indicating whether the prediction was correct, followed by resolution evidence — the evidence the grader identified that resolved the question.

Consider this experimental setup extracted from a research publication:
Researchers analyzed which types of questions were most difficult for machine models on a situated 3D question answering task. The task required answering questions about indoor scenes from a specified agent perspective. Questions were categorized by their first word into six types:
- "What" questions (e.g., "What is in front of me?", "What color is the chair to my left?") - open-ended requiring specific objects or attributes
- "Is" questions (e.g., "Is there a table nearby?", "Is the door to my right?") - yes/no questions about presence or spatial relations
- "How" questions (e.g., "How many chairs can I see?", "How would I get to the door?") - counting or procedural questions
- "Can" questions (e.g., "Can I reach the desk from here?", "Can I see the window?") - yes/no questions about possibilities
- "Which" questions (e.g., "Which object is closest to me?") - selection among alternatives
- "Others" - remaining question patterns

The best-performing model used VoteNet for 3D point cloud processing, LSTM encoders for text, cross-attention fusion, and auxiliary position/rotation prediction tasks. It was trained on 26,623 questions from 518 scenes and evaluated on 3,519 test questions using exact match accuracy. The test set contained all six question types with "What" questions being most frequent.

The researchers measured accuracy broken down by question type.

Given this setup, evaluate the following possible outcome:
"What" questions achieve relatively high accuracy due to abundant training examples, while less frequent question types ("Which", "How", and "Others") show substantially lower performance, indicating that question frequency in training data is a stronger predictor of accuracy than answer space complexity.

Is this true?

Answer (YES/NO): NO